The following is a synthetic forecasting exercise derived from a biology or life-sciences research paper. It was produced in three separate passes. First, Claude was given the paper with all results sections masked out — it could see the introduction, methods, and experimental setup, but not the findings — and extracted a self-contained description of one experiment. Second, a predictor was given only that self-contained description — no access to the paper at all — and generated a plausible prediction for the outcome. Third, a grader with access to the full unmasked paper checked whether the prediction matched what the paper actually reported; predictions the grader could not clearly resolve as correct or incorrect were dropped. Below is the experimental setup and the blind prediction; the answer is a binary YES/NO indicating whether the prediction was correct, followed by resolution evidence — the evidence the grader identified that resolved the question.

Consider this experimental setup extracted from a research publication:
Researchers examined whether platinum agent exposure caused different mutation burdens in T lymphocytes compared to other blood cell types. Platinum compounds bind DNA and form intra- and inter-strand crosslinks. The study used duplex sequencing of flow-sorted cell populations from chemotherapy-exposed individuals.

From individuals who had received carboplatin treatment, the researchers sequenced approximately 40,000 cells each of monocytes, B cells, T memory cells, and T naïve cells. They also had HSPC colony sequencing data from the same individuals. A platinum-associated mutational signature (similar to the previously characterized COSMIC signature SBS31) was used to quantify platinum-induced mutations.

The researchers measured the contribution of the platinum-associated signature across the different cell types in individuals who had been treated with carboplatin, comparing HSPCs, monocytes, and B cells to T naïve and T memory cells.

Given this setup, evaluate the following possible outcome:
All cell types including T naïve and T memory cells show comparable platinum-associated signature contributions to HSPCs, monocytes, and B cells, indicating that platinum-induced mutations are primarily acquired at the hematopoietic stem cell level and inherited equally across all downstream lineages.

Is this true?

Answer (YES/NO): NO